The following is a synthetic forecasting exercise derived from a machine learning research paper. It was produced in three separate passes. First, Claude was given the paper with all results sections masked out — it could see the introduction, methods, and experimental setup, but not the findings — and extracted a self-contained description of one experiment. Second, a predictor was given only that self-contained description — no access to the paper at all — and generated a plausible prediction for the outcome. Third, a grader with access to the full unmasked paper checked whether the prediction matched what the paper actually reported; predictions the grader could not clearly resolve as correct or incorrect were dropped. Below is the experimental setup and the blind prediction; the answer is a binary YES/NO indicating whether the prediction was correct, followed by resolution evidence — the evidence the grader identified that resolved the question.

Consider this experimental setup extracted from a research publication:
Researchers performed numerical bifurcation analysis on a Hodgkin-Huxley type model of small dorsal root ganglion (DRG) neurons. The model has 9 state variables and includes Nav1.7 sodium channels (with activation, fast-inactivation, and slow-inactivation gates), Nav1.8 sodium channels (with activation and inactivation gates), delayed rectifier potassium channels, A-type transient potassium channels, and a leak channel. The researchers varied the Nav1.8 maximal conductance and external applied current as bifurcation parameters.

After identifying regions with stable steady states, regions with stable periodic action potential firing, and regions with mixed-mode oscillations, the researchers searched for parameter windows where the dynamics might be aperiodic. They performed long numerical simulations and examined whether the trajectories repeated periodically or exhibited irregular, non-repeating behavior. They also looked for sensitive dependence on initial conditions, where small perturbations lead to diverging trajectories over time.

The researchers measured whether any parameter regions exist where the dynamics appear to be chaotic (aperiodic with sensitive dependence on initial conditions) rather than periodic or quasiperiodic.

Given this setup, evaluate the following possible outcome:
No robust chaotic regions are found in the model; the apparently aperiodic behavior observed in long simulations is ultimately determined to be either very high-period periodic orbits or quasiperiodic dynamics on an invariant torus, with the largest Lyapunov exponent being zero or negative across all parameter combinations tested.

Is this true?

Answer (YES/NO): NO